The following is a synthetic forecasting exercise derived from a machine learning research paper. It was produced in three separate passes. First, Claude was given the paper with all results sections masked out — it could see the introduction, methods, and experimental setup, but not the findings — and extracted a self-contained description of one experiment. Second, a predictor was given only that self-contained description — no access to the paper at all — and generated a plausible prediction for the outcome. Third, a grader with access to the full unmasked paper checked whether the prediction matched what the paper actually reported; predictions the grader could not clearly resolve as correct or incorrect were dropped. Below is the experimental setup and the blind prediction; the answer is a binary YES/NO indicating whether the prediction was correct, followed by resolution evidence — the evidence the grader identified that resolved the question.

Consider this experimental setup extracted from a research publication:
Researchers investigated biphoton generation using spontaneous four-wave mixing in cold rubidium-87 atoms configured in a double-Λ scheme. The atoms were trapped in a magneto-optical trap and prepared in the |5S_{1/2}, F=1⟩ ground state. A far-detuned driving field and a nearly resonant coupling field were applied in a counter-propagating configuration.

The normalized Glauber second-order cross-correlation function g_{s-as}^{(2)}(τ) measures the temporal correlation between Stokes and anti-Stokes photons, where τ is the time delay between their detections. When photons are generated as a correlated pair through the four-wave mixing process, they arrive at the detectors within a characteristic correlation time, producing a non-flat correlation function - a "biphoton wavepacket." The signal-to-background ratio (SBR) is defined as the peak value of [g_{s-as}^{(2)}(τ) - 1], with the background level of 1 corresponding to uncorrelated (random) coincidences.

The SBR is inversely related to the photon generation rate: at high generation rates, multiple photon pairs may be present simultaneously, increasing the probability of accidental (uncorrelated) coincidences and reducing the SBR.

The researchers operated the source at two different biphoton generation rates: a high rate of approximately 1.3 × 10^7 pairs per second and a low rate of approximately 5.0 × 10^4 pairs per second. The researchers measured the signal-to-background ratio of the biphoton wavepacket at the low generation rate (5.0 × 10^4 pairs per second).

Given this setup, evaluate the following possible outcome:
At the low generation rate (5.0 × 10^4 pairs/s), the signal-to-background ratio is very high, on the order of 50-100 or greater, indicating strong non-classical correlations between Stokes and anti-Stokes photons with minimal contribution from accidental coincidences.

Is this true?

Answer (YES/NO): YES